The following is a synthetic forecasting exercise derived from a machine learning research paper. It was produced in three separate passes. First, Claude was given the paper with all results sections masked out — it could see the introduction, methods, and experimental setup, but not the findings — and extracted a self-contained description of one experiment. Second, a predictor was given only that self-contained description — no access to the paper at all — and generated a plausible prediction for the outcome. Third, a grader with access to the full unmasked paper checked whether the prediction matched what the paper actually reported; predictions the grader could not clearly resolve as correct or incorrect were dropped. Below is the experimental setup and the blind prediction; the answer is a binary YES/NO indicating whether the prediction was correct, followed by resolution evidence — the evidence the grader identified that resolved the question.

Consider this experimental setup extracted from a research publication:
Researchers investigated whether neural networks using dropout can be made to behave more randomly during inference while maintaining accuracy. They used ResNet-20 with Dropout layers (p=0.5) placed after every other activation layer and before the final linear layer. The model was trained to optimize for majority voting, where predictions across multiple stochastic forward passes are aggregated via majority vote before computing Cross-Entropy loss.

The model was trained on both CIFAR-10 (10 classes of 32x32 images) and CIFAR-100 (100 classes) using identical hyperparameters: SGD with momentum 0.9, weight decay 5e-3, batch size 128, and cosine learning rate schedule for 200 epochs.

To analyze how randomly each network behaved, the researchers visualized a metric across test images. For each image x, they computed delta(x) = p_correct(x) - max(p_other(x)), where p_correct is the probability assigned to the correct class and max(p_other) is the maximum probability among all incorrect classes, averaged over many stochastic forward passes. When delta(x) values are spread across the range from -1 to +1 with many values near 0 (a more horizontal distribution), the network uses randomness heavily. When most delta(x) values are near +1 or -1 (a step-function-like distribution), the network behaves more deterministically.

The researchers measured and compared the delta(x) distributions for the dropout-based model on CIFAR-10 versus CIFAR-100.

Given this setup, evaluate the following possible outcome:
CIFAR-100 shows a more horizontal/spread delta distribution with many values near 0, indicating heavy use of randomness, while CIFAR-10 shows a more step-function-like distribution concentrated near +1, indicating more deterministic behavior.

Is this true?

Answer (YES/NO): NO